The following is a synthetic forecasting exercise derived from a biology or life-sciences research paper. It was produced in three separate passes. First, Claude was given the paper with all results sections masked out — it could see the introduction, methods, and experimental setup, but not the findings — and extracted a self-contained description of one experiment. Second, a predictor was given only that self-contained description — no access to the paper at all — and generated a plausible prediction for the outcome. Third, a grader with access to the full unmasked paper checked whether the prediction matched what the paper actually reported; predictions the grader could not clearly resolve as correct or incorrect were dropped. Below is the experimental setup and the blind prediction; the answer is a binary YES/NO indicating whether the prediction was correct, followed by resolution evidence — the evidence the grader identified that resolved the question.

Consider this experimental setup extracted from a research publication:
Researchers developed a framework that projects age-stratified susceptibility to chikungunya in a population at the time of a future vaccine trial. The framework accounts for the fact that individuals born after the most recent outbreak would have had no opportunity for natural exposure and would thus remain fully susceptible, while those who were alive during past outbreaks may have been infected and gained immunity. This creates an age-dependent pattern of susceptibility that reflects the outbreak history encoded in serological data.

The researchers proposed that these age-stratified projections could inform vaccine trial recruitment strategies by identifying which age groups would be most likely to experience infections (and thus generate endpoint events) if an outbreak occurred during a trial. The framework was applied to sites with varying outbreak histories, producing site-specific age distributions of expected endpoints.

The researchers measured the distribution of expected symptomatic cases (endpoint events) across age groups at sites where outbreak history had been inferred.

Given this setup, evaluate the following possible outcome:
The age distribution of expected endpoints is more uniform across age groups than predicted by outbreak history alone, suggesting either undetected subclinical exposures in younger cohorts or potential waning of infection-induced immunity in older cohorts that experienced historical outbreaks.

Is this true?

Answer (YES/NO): NO